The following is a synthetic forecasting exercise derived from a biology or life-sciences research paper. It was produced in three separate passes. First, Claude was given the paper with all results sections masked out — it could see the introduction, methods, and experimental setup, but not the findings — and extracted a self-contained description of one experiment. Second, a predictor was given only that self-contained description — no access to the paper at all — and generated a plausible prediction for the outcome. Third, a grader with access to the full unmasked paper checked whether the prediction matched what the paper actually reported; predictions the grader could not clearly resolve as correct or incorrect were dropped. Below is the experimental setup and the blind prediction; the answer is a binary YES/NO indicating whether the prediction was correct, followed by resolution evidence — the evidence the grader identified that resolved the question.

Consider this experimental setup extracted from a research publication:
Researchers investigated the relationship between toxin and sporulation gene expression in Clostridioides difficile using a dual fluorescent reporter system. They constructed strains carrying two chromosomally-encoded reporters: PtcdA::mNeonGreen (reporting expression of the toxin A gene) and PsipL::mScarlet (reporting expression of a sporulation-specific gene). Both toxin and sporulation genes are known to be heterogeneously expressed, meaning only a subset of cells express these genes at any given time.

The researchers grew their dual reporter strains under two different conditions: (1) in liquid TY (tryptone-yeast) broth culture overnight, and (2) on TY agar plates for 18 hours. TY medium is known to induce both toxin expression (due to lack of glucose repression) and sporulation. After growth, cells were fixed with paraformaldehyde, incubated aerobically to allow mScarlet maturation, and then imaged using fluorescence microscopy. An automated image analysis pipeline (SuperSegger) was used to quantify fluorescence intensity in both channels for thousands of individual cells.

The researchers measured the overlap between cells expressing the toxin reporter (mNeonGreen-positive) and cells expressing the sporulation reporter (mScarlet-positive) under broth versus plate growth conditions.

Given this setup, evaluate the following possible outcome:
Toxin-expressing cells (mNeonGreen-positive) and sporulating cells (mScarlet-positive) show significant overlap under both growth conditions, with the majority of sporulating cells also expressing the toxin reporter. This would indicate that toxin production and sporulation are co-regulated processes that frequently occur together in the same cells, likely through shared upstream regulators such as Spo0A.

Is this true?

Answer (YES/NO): NO